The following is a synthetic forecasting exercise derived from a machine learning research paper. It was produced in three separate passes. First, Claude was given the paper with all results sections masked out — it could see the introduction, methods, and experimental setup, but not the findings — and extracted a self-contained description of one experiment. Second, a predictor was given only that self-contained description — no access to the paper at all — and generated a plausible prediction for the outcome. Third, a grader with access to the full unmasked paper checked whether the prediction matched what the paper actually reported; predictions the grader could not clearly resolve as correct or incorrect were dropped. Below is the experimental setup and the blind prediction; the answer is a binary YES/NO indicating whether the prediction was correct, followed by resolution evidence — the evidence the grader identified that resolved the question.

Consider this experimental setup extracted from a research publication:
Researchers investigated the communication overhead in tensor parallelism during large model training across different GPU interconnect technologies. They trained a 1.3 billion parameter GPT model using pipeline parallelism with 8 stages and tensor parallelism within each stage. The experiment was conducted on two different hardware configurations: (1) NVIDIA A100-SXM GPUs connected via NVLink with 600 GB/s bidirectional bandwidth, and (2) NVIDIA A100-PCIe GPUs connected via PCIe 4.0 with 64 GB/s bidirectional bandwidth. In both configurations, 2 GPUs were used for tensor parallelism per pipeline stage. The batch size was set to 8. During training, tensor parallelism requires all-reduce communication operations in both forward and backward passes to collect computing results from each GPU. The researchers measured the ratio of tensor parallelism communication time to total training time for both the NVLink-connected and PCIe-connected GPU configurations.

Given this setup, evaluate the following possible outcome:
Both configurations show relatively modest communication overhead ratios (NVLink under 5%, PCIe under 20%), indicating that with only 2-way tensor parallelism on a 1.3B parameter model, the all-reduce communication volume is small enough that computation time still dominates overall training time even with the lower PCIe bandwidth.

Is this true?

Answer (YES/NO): NO